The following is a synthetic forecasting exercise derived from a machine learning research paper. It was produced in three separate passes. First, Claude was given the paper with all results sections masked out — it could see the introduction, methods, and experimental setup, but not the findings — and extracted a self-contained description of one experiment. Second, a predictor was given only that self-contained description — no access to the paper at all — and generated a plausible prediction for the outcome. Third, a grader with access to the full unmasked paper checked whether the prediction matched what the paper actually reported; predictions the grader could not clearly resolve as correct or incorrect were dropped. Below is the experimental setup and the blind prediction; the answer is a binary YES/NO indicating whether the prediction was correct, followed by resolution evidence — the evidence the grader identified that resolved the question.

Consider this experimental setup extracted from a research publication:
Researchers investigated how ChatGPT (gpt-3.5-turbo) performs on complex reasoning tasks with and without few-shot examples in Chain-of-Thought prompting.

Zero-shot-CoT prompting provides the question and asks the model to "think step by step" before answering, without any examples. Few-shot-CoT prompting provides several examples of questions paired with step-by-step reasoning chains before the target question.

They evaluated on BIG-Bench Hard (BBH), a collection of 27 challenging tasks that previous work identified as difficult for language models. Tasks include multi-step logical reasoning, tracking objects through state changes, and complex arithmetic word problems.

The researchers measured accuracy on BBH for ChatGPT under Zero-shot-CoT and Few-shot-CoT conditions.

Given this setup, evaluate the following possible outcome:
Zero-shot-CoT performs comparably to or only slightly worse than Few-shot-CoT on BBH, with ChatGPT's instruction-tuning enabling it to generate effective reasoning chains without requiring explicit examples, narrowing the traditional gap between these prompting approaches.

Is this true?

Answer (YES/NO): NO